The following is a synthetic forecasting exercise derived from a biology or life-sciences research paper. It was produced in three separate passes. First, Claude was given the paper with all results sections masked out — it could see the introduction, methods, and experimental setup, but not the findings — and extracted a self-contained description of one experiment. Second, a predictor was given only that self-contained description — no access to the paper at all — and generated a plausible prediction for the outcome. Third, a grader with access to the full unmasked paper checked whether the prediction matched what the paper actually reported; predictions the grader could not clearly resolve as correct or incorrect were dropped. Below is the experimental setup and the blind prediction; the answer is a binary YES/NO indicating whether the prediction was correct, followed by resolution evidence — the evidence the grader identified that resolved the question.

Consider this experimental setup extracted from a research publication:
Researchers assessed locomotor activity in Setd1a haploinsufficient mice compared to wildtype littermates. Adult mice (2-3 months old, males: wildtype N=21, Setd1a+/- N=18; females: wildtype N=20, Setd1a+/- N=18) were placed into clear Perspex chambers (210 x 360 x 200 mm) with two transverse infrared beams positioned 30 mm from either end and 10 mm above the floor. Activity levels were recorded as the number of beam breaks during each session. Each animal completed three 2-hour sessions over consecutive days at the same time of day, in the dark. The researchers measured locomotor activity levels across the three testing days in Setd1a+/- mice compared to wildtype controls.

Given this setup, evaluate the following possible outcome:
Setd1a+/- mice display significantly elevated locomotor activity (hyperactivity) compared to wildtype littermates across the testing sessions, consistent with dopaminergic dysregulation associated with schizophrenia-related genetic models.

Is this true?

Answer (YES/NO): NO